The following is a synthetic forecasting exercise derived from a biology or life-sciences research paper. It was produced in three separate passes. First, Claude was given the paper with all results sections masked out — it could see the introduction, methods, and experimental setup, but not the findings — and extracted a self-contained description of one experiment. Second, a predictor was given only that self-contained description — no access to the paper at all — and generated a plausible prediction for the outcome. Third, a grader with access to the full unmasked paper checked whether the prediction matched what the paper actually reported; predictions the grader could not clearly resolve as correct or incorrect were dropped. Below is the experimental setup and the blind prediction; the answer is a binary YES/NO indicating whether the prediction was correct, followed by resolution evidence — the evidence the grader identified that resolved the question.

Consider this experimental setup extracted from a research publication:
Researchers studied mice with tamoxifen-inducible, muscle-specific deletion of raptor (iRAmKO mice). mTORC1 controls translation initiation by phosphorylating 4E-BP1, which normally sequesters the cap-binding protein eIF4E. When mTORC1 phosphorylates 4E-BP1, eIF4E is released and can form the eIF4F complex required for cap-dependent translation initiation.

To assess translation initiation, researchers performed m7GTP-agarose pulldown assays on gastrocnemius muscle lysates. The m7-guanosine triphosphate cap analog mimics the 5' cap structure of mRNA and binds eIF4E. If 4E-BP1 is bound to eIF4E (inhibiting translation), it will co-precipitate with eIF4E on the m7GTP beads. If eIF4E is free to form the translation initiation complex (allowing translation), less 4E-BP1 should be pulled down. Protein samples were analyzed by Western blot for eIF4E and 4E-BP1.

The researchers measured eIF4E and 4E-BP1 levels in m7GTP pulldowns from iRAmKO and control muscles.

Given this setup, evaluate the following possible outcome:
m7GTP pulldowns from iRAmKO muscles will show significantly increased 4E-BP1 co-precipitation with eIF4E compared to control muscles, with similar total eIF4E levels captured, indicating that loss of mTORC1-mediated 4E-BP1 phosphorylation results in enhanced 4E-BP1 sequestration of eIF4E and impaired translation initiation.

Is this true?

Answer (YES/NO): YES